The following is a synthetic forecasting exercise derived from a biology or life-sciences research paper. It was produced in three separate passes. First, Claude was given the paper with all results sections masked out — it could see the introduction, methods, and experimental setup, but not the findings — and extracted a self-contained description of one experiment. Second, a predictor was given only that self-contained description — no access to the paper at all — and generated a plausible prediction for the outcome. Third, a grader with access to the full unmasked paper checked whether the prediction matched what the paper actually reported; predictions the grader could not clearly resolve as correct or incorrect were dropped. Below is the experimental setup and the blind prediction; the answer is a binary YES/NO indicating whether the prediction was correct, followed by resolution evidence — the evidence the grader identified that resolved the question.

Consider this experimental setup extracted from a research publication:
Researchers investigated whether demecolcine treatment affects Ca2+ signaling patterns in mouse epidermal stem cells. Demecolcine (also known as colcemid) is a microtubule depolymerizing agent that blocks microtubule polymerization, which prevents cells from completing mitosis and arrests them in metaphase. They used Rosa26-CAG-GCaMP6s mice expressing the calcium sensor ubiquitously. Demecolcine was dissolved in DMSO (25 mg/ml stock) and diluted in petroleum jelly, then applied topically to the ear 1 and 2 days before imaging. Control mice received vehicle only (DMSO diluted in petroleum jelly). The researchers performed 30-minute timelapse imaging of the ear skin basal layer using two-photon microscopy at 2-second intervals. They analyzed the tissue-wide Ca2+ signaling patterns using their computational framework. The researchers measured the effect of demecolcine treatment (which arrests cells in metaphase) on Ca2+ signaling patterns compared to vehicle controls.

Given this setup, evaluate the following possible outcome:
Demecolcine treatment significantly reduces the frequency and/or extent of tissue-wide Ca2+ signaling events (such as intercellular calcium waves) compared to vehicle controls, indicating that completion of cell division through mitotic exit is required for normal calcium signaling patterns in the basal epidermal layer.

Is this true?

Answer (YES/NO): YES